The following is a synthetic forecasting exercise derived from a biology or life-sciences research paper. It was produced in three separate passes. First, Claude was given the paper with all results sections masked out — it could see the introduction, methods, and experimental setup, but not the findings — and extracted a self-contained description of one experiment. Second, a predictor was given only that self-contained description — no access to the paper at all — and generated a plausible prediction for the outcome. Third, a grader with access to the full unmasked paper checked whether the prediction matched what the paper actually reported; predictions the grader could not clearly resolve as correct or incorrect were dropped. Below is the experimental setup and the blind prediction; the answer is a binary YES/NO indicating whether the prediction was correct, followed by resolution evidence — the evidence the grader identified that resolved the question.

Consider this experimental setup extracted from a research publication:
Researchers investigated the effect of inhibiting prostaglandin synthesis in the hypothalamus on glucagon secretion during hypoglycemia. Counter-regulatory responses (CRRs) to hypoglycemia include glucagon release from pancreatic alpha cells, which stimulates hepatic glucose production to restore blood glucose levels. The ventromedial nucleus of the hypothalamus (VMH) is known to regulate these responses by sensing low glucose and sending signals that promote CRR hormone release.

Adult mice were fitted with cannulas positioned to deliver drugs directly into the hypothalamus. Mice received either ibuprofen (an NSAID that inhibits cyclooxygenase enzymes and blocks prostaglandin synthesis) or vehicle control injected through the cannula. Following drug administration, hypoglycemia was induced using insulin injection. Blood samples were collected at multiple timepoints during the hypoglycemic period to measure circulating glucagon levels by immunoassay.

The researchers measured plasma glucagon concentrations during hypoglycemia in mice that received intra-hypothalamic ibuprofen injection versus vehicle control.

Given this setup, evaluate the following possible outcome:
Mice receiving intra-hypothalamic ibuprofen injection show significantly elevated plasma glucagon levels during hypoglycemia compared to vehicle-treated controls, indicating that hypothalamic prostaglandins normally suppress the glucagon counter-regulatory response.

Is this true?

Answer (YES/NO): NO